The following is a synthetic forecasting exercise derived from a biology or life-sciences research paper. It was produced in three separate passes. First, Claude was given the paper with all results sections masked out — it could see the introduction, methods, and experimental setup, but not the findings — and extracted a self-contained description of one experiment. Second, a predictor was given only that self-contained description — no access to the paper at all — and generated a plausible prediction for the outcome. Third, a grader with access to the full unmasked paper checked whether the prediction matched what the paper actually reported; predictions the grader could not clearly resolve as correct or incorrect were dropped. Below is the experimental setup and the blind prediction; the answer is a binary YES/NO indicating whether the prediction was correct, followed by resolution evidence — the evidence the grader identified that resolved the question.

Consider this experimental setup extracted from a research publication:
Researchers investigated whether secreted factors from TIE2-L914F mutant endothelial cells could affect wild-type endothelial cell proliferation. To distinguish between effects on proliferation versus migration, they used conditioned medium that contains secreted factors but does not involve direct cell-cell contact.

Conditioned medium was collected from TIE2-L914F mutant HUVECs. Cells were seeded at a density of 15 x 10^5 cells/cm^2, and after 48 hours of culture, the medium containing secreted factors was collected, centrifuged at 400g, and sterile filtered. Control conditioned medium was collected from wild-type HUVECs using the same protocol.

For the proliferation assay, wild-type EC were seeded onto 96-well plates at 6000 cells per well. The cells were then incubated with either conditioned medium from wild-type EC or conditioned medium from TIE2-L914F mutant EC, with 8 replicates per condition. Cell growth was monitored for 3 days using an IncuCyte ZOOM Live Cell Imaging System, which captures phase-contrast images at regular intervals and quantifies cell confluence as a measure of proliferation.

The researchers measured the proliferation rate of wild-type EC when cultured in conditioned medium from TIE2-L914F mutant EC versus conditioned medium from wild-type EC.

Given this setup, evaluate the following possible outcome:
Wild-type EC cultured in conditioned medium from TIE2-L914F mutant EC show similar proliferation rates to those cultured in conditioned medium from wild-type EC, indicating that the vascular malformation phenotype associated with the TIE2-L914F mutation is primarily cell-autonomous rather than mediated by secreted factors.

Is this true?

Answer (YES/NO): NO